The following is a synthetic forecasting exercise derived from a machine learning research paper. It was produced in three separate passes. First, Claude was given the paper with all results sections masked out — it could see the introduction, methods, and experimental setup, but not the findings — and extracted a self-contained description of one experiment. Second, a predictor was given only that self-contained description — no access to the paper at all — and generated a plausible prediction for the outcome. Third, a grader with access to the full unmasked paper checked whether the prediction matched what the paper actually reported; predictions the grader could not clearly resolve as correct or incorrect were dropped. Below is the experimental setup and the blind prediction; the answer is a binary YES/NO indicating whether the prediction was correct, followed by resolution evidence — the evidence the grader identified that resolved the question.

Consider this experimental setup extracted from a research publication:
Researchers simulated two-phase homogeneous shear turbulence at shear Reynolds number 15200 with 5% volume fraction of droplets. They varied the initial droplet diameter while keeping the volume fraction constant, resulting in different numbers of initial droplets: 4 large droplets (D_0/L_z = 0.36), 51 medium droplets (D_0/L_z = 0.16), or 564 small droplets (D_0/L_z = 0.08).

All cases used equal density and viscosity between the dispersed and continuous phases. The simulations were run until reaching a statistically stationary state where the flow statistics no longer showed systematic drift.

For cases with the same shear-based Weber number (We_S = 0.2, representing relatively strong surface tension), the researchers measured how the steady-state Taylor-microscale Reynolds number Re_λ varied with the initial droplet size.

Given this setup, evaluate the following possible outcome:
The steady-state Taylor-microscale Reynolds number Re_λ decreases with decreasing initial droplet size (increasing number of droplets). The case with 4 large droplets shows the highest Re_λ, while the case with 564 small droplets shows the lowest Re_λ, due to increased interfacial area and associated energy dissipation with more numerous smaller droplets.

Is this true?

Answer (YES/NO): NO